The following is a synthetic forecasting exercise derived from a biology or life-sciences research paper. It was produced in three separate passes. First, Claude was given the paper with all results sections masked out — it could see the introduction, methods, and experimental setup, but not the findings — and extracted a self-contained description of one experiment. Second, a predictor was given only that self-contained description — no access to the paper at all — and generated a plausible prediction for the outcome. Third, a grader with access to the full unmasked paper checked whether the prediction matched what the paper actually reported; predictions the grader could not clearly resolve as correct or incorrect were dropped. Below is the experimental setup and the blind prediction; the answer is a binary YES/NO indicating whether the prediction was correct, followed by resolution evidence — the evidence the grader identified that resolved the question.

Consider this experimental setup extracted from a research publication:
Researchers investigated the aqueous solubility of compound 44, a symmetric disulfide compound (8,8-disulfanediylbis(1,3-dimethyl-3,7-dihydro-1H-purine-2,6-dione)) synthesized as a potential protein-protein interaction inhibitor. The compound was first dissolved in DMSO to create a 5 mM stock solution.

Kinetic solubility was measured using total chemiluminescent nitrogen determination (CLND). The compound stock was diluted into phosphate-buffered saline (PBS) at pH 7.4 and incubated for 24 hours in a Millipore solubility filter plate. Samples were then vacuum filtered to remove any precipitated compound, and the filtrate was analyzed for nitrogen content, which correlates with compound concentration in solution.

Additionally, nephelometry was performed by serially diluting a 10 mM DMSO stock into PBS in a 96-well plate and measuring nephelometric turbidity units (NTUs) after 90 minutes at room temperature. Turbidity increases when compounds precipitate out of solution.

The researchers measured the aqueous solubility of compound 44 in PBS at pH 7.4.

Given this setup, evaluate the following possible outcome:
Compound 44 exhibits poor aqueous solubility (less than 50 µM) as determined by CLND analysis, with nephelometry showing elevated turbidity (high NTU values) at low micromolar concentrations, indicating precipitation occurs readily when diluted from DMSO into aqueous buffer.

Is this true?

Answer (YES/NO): NO